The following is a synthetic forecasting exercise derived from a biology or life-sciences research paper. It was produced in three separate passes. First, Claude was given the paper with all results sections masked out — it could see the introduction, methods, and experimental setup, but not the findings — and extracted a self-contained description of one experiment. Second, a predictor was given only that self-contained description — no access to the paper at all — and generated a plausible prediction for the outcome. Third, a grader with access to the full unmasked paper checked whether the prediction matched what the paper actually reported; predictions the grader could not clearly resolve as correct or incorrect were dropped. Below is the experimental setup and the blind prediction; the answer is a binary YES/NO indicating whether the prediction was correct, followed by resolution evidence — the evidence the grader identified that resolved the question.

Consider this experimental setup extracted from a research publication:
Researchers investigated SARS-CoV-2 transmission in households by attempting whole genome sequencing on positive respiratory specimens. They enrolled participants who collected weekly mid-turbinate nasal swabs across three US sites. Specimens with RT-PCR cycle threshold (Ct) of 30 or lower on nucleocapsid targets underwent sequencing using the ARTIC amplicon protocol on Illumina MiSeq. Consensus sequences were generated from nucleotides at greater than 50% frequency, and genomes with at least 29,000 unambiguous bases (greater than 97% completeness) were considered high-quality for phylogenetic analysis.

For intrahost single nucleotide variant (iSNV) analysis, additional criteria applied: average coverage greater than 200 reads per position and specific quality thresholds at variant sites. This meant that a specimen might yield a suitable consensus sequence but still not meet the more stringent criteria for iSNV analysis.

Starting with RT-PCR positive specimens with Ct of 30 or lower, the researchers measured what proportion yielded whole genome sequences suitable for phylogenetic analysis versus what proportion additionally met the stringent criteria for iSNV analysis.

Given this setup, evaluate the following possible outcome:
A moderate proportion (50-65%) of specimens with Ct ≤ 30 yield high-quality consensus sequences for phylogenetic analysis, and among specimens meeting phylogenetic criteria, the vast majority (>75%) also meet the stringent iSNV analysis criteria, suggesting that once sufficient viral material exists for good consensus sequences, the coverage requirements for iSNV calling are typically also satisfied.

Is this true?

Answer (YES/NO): NO